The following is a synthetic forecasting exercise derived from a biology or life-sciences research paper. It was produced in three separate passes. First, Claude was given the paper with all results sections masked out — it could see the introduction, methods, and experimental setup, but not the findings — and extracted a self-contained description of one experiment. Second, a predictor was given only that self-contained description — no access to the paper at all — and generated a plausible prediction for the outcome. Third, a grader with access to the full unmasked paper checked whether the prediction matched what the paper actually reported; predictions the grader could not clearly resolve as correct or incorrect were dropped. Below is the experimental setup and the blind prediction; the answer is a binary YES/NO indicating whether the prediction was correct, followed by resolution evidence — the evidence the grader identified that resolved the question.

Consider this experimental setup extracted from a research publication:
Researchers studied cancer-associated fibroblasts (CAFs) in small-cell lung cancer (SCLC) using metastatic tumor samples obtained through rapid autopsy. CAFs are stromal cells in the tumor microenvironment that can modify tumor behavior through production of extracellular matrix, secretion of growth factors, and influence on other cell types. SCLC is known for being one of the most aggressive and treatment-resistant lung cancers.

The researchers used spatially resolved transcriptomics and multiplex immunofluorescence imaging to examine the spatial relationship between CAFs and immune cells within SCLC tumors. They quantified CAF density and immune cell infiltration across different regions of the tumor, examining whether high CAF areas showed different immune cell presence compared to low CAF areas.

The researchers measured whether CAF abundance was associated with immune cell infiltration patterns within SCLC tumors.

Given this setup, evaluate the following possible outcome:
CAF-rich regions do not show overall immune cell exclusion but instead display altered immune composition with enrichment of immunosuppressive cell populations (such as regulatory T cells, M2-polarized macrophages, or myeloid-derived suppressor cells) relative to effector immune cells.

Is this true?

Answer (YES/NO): NO